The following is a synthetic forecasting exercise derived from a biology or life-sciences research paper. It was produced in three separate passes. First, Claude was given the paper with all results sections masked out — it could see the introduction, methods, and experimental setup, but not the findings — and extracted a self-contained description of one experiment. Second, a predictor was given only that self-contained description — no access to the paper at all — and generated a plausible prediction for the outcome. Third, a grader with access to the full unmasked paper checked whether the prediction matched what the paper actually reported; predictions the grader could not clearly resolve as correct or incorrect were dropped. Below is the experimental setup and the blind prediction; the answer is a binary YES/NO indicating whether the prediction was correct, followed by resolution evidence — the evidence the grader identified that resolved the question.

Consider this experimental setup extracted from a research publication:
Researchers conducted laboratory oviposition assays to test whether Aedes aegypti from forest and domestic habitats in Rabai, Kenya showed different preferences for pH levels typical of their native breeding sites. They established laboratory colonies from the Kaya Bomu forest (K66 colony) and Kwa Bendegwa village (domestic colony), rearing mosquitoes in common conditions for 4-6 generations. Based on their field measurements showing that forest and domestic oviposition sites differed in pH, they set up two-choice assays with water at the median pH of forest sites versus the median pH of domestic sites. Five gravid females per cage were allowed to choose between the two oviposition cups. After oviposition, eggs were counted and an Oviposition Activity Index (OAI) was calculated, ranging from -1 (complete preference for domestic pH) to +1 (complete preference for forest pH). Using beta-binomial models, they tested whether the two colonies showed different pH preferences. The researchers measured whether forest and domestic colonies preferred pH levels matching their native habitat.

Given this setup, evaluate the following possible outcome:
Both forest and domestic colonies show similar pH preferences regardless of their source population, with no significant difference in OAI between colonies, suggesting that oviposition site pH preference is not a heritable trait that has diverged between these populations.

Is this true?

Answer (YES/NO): YES